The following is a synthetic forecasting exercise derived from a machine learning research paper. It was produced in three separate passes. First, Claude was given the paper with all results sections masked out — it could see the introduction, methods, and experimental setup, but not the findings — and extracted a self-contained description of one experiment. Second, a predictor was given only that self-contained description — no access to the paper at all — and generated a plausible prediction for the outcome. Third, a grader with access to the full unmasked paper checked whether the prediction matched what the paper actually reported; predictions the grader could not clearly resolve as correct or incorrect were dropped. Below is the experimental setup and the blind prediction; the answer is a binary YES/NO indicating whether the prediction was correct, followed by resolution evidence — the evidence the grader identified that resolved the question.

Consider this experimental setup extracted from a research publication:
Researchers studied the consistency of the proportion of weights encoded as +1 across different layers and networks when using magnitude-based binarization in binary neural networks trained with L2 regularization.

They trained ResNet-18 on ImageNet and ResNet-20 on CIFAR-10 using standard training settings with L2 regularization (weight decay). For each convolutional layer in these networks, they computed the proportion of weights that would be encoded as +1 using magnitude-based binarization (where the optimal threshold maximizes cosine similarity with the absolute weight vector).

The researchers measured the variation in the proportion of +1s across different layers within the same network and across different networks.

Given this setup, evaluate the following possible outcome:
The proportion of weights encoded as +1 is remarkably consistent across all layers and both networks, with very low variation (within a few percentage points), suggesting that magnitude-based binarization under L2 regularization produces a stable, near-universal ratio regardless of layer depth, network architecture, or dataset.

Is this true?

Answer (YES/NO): YES